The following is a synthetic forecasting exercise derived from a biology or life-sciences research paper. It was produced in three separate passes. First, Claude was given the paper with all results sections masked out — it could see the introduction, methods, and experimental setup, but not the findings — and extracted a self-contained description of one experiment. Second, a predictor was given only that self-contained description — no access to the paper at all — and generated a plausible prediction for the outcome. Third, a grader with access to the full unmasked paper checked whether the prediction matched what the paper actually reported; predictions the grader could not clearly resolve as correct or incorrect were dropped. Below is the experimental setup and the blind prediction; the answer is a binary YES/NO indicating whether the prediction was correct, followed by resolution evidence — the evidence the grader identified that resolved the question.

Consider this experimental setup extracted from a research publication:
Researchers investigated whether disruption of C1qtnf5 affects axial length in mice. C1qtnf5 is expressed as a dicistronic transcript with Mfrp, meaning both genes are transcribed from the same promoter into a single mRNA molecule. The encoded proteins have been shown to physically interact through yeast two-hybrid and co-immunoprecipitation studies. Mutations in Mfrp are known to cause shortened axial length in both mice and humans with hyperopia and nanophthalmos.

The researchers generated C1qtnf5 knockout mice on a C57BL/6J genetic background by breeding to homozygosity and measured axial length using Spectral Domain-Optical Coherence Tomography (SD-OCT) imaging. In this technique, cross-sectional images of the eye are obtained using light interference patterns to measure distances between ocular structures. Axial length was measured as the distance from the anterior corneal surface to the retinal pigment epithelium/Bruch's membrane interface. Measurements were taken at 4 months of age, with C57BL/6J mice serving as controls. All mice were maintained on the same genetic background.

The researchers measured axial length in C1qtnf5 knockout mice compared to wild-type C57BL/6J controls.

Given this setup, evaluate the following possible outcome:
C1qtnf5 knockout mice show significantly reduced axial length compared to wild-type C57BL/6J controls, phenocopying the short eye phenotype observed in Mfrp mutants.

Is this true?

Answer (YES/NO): NO